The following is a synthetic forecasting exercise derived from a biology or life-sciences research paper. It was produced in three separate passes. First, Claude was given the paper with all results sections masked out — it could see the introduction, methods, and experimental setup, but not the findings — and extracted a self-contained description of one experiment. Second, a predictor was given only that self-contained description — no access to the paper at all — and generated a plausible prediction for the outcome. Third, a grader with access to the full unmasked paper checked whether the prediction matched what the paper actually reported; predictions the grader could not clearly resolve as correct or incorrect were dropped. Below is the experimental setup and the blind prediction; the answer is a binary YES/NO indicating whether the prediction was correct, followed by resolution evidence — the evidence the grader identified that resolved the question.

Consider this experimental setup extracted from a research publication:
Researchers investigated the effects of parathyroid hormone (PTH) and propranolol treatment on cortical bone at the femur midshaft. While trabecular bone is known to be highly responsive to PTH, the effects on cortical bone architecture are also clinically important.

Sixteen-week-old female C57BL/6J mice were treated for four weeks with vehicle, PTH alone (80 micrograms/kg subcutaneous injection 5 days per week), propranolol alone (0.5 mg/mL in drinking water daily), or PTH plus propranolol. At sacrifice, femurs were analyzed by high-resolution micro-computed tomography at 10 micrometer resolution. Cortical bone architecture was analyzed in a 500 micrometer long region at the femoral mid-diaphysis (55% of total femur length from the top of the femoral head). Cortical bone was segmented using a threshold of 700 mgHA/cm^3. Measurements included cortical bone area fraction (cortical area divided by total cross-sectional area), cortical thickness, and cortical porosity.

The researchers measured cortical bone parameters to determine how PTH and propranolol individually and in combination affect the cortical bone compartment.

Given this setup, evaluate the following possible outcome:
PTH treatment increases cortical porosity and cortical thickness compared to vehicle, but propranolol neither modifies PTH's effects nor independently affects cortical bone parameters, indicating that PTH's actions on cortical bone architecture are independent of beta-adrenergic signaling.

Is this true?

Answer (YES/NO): NO